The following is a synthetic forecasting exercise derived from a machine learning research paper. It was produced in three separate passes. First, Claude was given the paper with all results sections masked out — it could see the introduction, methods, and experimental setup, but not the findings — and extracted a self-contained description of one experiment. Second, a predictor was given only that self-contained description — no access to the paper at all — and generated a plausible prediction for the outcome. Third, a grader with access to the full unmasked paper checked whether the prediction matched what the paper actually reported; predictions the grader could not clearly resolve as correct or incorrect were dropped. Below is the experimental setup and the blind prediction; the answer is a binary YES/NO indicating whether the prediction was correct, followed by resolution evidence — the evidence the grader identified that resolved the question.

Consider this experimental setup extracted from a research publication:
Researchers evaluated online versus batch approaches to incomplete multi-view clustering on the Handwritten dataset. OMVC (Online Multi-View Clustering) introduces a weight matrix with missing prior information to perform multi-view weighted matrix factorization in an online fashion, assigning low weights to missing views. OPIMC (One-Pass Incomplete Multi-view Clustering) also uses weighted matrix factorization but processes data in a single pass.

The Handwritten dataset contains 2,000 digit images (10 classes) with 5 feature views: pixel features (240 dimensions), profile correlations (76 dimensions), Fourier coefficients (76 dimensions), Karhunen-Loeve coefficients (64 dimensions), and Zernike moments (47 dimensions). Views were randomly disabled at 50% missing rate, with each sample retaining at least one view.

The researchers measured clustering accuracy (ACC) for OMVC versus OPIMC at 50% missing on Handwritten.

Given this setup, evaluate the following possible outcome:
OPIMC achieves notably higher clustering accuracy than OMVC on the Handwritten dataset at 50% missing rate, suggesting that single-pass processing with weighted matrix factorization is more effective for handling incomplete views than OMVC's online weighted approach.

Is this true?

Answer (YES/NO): YES